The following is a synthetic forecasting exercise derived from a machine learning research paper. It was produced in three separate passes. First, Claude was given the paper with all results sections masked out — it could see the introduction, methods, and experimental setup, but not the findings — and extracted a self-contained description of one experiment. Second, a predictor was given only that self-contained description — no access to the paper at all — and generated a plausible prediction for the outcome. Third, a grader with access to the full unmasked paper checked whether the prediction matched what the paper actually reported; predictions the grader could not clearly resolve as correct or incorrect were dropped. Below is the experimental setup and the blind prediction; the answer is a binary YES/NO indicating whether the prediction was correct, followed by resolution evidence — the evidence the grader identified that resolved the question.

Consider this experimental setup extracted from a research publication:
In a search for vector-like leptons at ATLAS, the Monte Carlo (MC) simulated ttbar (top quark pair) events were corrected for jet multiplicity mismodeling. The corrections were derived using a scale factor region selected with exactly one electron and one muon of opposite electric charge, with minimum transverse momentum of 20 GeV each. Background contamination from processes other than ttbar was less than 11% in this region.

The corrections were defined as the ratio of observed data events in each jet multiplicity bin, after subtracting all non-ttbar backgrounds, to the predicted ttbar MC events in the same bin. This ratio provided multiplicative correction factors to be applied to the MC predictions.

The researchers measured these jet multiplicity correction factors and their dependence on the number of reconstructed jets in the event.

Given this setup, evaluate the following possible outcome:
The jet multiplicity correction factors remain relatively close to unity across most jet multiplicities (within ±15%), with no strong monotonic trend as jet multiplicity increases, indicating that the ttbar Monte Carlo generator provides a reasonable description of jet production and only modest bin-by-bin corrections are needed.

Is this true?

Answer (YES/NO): NO